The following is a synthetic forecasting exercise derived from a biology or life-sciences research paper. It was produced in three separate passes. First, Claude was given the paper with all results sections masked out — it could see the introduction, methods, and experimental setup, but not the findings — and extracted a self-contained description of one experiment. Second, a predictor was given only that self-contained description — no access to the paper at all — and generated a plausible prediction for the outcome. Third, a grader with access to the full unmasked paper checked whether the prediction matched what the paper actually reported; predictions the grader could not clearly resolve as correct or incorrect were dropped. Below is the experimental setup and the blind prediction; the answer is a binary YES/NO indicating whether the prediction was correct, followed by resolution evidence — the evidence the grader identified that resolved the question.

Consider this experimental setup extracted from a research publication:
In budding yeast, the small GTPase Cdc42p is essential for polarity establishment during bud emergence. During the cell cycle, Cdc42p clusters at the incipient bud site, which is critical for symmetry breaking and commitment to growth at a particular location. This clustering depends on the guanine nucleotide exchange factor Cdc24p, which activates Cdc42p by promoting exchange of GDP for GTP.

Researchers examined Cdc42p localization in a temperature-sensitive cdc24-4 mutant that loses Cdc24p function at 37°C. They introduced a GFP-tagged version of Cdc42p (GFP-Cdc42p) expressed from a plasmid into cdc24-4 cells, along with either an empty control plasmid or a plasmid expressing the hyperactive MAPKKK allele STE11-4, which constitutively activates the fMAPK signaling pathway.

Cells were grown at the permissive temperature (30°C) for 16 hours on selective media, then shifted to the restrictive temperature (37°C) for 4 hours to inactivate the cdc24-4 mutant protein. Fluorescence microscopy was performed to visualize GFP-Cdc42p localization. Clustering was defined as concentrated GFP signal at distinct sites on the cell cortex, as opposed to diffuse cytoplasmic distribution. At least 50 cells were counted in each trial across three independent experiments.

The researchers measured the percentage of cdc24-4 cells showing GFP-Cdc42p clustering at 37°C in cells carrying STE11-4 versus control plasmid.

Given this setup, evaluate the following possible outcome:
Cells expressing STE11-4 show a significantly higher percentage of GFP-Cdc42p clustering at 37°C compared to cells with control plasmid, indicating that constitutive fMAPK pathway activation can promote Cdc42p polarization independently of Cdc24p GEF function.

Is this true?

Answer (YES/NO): YES